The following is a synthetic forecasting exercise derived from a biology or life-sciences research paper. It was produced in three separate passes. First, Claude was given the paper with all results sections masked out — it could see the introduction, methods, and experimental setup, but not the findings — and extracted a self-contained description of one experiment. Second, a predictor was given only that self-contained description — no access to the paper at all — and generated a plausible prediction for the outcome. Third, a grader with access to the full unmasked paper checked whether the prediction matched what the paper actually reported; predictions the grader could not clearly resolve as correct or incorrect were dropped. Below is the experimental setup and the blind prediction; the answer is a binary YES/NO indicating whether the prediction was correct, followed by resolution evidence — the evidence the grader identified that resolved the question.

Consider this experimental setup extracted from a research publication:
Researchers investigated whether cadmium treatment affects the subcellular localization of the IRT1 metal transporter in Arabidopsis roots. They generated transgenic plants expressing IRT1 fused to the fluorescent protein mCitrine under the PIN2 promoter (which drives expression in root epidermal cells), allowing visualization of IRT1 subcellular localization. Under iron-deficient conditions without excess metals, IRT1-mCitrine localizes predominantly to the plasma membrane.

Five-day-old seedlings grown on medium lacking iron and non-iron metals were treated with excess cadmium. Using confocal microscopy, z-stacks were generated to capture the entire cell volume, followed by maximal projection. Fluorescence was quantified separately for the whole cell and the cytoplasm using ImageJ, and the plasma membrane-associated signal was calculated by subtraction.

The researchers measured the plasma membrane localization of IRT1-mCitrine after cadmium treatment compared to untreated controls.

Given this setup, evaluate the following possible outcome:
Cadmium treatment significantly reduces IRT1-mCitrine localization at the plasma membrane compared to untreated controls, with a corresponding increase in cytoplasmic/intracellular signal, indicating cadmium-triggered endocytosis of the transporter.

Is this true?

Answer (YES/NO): YES